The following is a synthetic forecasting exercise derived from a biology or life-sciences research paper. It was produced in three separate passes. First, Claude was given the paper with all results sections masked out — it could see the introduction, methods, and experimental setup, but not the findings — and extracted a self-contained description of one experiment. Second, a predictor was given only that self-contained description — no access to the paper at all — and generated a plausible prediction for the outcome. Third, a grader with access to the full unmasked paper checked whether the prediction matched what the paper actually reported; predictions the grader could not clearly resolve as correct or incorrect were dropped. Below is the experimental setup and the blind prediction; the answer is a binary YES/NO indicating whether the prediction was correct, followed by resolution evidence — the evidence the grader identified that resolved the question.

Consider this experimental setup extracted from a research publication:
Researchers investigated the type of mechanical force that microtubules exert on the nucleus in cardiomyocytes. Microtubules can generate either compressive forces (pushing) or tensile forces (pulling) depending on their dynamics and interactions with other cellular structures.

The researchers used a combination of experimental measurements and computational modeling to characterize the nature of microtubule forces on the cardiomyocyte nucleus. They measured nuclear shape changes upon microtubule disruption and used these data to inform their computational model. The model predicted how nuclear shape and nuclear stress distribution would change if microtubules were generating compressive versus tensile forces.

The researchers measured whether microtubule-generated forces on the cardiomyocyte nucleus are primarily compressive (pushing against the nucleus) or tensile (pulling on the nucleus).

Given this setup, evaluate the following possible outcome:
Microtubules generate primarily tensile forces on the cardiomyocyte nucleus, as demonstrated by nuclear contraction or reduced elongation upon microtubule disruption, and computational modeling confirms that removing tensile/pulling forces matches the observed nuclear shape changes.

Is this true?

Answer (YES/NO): NO